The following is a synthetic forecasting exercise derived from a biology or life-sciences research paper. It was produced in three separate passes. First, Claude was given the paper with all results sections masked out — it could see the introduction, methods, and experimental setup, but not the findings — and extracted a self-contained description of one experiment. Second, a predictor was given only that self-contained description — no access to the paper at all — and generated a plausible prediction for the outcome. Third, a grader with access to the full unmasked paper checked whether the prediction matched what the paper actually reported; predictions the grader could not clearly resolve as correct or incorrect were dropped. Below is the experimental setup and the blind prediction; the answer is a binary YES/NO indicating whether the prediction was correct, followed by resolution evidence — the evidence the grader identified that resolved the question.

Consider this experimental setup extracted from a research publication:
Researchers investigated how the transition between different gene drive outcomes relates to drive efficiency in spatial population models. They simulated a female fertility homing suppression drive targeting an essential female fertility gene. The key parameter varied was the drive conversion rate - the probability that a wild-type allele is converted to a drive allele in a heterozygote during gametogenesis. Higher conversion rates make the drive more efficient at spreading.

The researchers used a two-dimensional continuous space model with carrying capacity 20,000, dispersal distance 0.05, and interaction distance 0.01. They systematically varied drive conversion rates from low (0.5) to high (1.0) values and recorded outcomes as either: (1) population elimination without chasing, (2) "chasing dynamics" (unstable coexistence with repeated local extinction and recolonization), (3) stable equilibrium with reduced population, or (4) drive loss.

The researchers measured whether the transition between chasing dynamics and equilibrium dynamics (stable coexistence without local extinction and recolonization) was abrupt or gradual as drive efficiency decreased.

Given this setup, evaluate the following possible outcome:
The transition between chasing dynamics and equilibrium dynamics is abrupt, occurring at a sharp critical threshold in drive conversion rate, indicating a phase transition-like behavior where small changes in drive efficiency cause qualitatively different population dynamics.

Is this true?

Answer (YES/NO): NO